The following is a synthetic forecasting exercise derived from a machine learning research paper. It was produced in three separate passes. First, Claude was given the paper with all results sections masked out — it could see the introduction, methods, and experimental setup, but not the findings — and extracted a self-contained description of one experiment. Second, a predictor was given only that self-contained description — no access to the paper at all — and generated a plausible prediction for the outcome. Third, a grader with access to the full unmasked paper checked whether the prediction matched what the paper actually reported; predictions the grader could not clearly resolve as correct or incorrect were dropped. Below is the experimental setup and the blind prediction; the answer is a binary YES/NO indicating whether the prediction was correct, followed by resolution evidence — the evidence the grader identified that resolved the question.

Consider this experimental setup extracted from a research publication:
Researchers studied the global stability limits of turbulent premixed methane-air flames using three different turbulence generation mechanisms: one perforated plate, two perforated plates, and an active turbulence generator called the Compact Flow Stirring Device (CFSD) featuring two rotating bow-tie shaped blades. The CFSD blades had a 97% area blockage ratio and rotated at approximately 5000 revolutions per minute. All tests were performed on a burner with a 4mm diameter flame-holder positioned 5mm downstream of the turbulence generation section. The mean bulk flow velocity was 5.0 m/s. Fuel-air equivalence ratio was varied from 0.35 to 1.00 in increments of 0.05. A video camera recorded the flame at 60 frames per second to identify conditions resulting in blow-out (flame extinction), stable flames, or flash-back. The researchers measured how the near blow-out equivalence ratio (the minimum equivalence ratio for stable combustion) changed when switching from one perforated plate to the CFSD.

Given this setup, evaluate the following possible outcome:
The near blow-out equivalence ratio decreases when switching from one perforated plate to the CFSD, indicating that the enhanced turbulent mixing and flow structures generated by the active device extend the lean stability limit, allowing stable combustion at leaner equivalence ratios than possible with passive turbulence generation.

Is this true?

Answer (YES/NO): NO